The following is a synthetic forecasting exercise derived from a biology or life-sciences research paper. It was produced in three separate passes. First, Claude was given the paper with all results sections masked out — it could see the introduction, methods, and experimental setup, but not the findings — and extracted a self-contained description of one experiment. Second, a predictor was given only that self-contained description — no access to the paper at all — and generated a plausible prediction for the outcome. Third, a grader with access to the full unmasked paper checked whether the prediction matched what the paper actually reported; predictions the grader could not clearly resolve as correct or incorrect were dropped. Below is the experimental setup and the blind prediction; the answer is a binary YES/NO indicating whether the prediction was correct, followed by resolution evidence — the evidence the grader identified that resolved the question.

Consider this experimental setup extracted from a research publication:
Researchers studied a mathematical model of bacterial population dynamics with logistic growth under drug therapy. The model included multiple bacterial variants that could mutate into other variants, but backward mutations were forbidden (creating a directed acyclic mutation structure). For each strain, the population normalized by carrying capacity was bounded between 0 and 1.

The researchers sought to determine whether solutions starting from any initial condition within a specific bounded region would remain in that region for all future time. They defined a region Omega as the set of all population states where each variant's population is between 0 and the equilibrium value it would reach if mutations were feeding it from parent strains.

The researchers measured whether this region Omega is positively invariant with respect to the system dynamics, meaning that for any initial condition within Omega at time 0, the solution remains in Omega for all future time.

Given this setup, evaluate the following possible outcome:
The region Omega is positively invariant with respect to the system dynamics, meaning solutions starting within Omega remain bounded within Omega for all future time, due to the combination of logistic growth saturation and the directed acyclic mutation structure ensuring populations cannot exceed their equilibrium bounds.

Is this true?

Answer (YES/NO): YES